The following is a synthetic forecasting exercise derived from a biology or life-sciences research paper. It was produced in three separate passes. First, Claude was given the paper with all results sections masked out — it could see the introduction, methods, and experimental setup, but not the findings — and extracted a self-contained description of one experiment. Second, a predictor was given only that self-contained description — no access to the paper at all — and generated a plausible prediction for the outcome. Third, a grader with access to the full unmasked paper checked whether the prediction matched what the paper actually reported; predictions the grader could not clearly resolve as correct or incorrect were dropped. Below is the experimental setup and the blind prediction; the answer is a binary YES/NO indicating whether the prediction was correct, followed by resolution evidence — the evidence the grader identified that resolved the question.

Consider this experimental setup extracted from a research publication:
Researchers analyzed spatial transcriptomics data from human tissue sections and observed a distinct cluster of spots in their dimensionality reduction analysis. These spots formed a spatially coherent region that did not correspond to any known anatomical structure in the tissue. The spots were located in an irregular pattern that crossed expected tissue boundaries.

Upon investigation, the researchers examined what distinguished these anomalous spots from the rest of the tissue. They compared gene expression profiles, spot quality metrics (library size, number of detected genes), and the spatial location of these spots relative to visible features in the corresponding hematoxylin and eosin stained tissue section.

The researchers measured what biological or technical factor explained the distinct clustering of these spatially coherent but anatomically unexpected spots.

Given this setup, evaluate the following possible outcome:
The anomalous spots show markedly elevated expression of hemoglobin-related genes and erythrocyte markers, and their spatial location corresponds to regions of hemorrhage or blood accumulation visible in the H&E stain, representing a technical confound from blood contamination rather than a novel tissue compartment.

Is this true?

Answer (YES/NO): NO